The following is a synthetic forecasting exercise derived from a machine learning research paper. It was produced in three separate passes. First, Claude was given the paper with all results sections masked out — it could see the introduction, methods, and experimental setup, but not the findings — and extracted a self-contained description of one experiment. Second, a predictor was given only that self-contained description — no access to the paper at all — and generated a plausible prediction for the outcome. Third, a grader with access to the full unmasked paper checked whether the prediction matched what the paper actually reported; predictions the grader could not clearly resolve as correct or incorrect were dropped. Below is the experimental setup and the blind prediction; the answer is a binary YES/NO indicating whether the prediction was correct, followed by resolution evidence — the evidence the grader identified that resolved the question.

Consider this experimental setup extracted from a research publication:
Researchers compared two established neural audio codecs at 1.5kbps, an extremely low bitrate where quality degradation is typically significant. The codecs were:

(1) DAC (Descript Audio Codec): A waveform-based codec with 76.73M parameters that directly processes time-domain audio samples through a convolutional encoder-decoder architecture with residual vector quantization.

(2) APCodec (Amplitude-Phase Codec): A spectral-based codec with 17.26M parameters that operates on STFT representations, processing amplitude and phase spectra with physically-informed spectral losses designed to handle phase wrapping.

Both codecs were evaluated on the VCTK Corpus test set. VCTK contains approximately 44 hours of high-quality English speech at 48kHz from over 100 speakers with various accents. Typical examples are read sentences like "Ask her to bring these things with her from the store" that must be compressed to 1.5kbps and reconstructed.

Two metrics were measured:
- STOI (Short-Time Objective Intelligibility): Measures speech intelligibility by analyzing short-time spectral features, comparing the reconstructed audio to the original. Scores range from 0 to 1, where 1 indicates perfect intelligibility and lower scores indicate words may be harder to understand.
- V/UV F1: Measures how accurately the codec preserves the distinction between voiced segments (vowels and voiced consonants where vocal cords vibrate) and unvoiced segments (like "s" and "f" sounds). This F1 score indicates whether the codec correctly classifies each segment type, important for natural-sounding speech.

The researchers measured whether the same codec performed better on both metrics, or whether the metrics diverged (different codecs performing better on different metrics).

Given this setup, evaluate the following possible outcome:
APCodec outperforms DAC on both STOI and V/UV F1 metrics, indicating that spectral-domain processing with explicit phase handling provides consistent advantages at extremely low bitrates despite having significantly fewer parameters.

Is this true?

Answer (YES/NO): NO